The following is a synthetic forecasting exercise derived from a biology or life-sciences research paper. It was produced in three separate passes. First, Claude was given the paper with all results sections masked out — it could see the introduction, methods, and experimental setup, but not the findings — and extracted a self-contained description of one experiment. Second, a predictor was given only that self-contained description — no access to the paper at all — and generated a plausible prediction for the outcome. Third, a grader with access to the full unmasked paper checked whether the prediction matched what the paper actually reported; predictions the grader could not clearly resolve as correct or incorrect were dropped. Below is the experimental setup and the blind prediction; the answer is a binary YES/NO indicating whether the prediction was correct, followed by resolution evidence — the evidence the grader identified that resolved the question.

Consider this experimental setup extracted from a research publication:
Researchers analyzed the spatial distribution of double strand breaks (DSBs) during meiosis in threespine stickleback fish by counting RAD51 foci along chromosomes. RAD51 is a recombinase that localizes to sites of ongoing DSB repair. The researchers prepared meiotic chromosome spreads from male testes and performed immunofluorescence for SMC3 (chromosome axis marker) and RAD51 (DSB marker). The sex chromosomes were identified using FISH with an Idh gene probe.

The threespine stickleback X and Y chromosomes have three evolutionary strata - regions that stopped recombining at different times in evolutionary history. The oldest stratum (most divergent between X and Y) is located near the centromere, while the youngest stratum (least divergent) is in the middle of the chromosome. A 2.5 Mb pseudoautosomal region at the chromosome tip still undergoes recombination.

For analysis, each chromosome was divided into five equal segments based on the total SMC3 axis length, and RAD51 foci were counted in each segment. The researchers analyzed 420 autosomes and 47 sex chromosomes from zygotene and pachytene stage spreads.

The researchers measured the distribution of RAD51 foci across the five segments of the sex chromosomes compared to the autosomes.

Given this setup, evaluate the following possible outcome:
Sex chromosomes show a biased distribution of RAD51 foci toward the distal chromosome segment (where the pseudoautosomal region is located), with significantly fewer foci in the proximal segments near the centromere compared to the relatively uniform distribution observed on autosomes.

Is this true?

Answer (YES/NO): NO